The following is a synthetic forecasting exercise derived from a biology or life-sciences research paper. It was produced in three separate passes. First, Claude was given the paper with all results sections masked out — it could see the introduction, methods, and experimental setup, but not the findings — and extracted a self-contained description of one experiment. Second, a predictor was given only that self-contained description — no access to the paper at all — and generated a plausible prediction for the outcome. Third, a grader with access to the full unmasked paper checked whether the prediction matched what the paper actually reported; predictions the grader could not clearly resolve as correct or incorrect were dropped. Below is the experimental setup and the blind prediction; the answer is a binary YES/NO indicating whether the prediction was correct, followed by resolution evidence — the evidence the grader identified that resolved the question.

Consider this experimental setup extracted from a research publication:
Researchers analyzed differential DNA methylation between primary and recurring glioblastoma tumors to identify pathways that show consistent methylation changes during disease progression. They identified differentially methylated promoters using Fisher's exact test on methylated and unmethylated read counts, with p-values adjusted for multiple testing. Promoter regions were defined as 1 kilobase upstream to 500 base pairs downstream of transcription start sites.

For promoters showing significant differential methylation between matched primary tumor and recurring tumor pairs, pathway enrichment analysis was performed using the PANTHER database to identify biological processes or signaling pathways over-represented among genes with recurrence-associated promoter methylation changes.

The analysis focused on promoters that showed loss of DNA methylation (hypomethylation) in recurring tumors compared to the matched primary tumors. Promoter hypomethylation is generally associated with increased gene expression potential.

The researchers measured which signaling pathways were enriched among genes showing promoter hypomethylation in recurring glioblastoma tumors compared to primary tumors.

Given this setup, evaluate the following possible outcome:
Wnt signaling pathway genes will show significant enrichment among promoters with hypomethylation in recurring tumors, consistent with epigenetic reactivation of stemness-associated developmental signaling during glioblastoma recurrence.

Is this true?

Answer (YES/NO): YES